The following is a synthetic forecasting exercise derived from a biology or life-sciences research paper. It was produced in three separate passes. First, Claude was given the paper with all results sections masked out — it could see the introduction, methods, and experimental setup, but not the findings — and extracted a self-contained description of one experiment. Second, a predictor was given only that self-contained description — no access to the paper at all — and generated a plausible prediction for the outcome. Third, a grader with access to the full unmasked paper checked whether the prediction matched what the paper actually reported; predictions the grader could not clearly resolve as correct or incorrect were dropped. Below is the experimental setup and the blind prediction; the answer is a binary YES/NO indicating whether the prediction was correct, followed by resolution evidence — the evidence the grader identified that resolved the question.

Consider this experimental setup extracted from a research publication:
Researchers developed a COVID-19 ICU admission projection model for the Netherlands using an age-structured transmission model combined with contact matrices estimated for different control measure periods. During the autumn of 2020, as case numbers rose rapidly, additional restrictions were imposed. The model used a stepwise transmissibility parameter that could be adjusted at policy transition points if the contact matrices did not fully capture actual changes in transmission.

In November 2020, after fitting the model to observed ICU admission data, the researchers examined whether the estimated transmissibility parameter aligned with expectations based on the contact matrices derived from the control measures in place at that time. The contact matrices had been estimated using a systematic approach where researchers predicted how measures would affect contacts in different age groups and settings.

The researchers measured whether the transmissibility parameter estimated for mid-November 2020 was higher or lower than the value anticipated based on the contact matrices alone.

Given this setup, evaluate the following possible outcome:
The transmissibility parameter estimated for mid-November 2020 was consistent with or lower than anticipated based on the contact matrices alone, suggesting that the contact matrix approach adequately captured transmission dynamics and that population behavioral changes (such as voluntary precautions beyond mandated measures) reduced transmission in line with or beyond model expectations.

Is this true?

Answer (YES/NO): NO